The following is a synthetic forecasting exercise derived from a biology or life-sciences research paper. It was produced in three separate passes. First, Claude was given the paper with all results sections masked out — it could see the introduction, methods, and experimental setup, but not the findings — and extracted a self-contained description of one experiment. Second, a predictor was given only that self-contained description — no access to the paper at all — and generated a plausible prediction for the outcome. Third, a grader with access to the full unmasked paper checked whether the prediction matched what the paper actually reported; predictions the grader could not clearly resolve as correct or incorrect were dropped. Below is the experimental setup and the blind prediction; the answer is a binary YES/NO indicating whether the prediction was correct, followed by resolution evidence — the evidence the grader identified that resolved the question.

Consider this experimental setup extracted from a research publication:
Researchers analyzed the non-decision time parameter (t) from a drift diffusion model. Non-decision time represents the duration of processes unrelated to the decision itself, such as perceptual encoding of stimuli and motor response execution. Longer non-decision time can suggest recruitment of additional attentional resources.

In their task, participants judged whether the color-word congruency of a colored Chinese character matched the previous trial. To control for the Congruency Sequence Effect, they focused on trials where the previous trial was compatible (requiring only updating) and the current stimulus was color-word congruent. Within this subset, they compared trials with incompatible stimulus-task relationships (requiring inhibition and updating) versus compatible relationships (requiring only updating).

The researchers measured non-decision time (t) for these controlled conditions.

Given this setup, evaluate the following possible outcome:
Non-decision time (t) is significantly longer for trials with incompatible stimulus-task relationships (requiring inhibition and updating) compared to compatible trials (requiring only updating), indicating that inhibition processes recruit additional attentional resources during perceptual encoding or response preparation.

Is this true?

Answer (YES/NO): YES